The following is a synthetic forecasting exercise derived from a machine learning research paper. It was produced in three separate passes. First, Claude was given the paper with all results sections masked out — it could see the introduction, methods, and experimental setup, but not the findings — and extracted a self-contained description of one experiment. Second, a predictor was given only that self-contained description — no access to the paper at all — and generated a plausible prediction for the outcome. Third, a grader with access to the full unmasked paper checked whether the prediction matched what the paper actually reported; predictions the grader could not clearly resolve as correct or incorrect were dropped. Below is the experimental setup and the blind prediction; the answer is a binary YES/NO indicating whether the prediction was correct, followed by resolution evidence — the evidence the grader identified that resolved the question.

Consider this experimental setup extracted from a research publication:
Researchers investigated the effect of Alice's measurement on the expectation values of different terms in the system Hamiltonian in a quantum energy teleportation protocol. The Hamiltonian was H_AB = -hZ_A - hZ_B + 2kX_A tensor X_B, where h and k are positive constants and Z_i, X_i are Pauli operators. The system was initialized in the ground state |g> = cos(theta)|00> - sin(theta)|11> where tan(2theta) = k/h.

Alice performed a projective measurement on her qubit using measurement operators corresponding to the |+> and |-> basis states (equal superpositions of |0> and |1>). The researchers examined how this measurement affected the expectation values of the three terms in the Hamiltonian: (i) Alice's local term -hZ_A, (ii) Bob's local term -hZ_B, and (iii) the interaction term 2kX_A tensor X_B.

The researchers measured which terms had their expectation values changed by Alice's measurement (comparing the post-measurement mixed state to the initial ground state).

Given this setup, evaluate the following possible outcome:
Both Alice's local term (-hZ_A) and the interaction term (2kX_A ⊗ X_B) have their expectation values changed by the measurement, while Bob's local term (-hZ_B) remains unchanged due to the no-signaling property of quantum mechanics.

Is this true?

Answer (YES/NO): NO